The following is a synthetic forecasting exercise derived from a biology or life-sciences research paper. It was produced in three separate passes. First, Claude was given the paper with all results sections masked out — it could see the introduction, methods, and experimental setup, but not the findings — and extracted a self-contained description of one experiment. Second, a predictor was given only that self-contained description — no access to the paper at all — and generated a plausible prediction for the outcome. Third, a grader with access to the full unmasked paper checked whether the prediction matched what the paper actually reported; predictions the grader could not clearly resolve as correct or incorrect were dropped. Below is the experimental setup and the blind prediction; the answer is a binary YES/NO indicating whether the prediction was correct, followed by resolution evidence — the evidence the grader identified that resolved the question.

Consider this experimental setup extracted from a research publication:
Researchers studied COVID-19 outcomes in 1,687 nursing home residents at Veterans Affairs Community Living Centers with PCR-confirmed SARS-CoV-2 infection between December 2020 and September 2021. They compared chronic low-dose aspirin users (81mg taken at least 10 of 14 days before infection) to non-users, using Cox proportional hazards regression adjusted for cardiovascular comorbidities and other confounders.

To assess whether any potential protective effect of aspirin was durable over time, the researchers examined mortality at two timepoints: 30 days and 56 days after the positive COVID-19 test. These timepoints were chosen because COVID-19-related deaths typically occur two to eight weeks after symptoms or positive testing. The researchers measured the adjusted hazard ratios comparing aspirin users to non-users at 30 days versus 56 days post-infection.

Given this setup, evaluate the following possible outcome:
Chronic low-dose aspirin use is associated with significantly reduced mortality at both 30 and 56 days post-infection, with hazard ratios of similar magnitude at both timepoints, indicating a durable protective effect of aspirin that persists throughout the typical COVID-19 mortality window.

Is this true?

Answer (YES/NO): YES